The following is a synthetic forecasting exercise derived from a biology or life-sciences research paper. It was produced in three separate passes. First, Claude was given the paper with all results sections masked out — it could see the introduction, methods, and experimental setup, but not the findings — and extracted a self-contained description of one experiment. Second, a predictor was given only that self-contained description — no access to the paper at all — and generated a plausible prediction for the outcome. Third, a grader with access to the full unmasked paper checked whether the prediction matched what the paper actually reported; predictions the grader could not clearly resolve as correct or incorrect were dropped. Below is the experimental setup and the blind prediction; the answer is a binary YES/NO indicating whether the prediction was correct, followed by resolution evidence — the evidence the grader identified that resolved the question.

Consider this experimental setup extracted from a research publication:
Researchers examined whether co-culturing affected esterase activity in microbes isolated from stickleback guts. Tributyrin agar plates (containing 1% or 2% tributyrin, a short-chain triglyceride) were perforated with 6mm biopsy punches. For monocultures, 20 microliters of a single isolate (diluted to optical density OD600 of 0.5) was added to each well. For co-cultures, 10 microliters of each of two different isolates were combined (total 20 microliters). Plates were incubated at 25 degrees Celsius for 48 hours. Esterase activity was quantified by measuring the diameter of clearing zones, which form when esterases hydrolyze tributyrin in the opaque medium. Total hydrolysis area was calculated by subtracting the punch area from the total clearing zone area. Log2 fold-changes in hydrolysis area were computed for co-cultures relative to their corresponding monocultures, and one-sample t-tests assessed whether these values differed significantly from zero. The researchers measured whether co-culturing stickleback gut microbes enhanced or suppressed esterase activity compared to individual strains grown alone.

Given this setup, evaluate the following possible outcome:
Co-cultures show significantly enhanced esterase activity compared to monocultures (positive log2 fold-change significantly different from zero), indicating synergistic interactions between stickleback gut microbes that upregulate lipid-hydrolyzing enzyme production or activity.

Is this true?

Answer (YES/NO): NO